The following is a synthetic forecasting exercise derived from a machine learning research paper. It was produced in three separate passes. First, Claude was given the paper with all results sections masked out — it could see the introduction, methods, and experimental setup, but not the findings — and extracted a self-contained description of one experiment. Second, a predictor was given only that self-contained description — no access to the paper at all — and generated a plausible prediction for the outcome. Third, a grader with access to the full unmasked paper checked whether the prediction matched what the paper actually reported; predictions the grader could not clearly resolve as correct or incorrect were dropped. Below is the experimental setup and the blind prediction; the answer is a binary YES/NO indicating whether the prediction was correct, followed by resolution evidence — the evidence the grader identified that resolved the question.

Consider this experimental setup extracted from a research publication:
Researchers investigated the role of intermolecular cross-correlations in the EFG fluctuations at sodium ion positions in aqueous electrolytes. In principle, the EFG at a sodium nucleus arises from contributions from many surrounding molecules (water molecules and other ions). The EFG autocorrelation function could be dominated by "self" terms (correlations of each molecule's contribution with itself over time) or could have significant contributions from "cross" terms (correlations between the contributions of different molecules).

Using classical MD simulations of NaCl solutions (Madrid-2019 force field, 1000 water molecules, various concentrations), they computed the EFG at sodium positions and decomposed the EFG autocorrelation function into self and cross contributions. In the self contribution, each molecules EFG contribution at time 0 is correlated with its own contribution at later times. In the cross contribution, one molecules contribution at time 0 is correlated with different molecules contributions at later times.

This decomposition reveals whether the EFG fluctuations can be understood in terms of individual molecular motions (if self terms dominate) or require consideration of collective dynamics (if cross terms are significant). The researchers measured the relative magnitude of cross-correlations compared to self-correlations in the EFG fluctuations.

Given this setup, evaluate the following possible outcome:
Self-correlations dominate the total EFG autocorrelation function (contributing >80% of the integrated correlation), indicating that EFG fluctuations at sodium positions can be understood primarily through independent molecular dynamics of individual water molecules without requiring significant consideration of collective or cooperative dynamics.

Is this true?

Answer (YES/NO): NO